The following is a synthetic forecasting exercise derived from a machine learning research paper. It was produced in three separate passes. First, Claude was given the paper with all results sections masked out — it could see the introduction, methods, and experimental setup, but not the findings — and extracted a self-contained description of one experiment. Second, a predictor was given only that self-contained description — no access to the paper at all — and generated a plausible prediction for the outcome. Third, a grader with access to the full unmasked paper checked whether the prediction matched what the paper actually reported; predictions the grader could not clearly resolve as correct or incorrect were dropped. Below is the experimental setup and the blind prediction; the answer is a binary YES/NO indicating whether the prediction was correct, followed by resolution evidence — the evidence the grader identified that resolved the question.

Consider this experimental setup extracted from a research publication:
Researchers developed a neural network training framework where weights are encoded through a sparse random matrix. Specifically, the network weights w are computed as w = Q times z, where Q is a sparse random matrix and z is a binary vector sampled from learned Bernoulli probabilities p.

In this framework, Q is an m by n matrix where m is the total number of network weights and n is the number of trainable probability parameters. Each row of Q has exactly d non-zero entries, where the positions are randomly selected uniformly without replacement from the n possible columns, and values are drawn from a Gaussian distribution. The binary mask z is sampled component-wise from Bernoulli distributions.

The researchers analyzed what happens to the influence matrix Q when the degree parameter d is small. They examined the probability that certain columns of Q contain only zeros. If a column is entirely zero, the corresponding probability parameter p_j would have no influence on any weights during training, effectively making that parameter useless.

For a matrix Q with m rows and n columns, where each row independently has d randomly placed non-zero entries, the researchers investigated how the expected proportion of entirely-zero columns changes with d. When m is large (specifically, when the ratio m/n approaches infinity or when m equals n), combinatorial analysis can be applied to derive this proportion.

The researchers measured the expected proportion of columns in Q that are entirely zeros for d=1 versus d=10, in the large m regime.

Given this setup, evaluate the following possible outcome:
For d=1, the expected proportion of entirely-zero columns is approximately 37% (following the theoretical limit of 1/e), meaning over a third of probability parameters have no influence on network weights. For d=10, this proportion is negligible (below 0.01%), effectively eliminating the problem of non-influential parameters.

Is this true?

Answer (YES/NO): YES